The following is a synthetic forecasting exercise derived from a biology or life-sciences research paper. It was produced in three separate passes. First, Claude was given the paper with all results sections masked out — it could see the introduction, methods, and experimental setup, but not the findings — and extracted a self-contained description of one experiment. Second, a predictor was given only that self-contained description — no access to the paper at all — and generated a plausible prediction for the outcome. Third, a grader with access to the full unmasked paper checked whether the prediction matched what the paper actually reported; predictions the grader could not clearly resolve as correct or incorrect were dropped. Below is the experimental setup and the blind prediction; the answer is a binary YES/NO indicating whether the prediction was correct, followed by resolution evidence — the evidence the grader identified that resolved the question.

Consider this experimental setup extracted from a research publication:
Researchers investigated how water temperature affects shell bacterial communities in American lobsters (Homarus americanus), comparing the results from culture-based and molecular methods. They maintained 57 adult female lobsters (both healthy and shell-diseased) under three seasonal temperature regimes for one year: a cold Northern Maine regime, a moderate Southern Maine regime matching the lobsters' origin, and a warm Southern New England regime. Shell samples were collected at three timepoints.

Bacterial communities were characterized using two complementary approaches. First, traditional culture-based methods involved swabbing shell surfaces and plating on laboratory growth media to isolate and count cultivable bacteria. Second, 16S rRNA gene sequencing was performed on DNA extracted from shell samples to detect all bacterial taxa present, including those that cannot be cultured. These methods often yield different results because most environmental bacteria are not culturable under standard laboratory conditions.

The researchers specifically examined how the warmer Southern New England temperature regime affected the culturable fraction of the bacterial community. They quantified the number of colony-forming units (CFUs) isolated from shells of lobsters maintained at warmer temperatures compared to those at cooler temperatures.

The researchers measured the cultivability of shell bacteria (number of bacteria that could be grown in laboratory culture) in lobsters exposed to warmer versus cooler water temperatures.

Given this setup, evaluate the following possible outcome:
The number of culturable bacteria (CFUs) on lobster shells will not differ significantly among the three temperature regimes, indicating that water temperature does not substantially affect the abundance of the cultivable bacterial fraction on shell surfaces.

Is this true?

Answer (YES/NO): NO